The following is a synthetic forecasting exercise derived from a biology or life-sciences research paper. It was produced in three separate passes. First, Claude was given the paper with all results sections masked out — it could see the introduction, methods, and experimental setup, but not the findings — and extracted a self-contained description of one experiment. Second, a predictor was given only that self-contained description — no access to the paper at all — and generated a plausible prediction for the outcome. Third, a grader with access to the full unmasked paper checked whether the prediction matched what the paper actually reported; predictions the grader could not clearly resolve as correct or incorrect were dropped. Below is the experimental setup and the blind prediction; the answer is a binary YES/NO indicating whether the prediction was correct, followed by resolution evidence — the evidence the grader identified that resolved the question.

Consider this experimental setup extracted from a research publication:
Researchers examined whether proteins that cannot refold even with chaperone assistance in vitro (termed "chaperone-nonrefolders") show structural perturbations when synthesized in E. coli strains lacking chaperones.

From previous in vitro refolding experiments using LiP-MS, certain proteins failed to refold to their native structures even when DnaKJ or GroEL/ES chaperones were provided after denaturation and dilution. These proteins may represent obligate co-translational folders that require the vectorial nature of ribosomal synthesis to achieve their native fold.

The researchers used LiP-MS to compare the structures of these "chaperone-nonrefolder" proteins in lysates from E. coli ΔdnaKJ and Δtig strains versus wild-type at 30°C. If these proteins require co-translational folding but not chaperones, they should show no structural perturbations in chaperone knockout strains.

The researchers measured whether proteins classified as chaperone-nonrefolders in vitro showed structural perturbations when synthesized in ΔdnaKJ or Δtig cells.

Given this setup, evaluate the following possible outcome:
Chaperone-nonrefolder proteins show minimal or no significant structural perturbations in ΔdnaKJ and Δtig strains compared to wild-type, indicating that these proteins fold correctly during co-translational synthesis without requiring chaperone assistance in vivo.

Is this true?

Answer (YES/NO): YES